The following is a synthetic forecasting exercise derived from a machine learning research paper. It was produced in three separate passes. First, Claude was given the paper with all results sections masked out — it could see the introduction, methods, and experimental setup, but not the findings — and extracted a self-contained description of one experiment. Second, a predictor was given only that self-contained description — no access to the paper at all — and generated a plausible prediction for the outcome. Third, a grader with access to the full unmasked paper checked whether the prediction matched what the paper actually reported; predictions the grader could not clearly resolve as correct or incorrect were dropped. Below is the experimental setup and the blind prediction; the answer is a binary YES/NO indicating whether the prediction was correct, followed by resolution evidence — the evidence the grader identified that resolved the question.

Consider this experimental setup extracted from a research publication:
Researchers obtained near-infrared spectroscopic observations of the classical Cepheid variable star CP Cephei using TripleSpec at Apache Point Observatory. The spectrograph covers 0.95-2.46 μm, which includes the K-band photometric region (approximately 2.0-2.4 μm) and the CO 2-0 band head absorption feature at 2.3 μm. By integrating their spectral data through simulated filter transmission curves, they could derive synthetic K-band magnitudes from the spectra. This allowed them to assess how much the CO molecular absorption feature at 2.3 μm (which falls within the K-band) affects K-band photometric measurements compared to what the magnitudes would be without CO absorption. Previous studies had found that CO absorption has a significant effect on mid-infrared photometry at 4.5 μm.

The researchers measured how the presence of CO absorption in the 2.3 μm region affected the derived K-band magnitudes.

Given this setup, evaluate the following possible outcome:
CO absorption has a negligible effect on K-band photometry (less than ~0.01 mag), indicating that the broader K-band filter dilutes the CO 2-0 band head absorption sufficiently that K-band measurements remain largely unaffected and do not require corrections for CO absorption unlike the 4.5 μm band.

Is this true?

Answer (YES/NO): NO